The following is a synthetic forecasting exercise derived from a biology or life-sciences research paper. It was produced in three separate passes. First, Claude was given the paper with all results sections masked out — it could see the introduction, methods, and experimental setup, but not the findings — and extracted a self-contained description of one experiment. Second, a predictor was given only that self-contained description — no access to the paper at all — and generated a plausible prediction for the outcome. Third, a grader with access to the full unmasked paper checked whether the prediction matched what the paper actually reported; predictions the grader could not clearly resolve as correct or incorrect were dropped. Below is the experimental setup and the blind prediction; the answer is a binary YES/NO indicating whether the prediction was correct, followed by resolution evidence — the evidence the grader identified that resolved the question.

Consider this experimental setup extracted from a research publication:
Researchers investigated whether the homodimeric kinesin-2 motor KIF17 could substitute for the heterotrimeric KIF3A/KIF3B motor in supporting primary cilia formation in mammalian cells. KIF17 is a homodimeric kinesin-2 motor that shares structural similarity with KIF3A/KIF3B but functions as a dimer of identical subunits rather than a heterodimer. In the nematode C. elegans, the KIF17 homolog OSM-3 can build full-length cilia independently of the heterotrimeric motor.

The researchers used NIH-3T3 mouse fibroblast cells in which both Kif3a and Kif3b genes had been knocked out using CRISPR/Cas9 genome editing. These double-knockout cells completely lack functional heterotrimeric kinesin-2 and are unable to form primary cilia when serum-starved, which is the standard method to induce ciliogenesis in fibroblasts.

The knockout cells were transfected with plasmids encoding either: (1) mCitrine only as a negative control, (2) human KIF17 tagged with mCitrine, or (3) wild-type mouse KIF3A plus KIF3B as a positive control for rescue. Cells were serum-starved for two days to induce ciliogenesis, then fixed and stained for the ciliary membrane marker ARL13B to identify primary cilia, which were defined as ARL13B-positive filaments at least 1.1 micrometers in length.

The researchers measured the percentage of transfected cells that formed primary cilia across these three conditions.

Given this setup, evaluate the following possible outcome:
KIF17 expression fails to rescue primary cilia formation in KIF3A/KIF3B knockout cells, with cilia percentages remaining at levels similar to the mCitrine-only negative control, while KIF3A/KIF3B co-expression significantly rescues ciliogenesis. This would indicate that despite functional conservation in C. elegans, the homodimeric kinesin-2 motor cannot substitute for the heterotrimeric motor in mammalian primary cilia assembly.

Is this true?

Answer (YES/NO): YES